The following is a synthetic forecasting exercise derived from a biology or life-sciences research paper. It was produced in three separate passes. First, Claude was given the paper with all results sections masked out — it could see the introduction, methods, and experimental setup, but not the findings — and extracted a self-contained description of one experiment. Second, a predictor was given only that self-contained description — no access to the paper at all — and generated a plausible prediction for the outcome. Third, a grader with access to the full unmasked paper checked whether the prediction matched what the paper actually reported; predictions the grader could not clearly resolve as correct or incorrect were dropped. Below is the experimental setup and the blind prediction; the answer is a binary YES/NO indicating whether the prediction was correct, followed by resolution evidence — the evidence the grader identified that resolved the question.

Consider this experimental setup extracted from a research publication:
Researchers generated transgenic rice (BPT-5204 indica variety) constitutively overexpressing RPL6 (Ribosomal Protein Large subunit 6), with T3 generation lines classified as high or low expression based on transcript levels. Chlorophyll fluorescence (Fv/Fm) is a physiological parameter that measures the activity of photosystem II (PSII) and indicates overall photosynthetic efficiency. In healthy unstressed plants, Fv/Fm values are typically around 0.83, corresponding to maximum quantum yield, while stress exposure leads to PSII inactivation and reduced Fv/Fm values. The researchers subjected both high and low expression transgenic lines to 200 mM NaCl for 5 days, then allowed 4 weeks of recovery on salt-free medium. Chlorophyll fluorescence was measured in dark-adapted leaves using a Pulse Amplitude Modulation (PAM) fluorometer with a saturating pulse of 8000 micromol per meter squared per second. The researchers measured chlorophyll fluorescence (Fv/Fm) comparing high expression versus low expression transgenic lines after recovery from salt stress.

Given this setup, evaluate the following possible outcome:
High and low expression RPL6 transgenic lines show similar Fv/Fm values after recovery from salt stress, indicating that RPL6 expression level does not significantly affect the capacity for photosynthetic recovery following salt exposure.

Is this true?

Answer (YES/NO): NO